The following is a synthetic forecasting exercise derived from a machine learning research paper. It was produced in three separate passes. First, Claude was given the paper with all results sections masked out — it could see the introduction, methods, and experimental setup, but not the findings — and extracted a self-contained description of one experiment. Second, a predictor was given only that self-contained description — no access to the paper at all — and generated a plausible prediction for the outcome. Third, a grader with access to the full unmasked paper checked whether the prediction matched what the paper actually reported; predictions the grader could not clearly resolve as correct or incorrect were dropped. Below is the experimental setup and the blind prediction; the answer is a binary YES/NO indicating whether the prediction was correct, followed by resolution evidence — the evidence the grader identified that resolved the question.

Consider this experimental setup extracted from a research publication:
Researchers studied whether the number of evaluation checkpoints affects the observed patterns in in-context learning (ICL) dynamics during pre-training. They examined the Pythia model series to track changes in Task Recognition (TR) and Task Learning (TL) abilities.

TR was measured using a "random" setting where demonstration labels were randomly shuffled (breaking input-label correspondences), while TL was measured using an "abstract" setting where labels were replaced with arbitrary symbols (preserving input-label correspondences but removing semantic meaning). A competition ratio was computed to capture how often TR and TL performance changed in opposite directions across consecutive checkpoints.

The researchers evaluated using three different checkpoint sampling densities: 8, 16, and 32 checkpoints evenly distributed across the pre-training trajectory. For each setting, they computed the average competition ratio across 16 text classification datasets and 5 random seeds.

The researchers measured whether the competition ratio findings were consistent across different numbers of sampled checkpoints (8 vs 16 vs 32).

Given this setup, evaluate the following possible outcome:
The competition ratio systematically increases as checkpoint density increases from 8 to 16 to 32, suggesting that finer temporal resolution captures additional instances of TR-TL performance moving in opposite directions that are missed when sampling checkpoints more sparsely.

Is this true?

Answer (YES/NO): NO